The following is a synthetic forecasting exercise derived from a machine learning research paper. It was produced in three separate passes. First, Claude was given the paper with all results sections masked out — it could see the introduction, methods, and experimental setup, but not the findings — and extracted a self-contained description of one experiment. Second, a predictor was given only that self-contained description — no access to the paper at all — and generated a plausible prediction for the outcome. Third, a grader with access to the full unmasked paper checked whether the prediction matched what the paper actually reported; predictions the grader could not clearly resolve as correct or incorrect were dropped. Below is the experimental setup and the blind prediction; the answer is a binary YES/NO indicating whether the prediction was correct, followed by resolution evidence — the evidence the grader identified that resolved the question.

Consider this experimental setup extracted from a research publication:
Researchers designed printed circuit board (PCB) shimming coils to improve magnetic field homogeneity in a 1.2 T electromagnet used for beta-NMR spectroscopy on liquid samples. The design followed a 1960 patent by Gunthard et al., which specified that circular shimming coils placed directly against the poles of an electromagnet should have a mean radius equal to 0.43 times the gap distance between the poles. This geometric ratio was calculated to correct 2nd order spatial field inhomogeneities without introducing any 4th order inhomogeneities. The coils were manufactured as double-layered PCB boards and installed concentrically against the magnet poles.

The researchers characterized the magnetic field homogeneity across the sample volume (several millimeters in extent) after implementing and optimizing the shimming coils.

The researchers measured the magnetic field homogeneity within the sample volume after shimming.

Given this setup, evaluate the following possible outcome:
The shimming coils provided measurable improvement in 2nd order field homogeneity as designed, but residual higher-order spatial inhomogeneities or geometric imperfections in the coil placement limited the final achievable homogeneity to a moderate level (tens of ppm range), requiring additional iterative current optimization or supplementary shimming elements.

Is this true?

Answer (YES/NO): NO